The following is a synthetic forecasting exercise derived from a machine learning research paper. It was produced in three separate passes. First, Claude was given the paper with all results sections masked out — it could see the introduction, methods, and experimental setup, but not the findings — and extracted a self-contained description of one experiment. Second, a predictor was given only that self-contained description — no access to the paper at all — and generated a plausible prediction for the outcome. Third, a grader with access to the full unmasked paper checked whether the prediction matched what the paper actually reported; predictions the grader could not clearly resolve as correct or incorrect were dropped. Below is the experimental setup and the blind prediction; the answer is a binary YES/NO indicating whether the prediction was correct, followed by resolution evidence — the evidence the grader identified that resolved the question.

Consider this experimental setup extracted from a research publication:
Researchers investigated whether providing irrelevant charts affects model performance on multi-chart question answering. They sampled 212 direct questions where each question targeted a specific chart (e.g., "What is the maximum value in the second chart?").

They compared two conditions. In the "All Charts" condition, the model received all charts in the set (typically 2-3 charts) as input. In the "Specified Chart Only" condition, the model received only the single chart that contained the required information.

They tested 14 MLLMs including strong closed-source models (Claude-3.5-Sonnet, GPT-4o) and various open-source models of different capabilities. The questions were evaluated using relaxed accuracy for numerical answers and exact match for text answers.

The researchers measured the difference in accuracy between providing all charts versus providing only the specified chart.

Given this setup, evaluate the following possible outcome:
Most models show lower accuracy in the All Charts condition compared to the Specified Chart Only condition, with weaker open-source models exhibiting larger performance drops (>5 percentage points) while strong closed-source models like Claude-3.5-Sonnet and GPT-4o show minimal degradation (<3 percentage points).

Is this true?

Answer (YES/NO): NO